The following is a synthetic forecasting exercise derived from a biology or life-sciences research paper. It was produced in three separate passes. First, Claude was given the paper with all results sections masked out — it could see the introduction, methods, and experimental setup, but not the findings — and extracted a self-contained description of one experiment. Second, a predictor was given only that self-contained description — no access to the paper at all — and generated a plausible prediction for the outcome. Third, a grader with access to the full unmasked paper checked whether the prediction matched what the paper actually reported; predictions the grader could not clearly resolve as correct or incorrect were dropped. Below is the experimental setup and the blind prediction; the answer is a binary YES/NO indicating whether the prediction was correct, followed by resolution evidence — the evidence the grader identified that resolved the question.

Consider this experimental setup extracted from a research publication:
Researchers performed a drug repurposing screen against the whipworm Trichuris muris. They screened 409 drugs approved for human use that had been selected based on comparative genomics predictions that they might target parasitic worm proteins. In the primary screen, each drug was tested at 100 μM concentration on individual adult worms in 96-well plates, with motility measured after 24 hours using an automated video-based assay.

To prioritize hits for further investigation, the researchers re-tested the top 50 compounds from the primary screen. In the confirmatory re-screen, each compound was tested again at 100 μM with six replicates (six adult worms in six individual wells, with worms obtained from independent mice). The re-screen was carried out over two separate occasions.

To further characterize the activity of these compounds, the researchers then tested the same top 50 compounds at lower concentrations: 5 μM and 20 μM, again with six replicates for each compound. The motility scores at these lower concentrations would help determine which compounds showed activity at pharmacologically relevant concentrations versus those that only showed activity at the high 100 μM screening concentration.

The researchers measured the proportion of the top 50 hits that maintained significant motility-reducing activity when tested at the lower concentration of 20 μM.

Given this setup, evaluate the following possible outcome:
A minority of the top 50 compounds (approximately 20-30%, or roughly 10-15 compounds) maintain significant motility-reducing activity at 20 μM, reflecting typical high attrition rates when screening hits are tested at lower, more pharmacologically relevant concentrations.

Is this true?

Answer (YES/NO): NO